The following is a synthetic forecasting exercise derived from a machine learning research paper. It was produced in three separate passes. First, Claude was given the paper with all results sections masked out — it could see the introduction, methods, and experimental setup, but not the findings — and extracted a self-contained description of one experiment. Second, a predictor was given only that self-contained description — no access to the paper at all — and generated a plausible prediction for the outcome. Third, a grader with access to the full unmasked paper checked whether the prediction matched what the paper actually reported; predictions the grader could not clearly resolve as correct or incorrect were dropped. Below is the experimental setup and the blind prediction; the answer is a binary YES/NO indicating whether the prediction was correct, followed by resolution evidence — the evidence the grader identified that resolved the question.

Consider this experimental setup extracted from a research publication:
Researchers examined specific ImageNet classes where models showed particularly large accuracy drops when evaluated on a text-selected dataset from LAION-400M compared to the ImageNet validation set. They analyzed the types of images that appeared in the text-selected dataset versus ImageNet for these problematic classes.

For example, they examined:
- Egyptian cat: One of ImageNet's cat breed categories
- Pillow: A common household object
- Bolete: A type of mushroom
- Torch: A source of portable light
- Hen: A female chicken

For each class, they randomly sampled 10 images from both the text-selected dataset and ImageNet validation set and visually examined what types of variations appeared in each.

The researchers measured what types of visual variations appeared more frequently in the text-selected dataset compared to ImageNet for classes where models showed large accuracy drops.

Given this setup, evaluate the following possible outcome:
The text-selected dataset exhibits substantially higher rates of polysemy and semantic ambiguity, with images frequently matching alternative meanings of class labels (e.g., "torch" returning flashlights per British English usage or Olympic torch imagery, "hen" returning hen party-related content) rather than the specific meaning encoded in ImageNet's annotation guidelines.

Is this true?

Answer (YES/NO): NO